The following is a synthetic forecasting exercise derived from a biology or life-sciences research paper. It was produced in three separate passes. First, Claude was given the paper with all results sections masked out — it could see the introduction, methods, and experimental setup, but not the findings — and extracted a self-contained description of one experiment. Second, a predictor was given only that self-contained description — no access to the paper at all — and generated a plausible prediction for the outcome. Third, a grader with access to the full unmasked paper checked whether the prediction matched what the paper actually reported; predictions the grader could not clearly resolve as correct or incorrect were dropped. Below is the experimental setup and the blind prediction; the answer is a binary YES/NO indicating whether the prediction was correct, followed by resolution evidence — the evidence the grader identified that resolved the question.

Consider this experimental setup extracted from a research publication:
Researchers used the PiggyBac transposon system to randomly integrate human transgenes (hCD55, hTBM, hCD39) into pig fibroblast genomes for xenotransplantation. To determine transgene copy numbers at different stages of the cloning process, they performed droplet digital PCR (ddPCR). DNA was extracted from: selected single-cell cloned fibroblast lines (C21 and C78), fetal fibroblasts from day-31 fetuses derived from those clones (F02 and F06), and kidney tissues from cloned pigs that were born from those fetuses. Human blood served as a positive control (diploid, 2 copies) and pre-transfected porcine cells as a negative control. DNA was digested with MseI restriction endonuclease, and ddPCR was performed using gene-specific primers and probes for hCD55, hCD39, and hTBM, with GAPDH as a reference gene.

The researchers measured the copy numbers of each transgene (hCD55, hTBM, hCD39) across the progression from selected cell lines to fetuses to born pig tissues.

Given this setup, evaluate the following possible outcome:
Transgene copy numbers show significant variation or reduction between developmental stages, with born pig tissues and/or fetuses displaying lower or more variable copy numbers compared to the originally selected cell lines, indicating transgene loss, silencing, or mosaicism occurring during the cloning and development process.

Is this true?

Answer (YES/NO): NO